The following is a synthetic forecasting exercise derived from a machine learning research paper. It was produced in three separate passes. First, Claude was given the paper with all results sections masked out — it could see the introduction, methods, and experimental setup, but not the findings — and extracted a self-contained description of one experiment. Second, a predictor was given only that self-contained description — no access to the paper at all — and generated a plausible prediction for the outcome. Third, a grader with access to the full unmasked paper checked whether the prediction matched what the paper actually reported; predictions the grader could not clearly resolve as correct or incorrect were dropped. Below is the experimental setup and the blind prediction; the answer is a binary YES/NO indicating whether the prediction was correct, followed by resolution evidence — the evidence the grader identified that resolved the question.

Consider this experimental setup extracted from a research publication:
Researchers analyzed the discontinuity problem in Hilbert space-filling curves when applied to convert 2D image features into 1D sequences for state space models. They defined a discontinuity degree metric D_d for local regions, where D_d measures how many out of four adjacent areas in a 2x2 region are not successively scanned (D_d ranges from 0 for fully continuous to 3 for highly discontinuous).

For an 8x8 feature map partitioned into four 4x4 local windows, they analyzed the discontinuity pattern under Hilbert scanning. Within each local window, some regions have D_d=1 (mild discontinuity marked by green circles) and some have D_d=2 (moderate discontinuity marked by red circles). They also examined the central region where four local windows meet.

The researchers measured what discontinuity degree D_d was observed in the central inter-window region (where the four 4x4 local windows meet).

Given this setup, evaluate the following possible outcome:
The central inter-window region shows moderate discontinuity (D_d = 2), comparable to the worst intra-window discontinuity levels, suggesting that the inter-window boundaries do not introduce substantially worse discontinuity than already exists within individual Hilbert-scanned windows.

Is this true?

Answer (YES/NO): NO